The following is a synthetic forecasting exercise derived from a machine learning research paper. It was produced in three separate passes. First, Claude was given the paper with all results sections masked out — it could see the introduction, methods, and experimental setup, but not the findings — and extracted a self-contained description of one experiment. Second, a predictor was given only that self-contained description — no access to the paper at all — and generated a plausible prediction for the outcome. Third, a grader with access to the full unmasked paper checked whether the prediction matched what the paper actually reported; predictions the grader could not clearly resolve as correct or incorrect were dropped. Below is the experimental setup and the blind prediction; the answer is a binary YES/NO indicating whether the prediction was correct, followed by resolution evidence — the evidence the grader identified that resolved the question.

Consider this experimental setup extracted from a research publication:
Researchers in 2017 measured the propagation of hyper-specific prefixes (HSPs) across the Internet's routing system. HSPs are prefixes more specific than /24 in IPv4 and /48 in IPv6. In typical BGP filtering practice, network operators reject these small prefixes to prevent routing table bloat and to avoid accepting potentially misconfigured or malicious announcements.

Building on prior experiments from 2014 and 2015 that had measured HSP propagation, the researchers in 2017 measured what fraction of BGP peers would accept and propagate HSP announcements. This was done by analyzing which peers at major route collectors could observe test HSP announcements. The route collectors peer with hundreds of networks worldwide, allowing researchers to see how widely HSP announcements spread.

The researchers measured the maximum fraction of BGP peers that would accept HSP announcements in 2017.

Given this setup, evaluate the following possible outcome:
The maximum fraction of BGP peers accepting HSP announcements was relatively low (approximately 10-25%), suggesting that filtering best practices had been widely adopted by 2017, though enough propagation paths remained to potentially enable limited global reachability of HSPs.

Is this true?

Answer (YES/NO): YES